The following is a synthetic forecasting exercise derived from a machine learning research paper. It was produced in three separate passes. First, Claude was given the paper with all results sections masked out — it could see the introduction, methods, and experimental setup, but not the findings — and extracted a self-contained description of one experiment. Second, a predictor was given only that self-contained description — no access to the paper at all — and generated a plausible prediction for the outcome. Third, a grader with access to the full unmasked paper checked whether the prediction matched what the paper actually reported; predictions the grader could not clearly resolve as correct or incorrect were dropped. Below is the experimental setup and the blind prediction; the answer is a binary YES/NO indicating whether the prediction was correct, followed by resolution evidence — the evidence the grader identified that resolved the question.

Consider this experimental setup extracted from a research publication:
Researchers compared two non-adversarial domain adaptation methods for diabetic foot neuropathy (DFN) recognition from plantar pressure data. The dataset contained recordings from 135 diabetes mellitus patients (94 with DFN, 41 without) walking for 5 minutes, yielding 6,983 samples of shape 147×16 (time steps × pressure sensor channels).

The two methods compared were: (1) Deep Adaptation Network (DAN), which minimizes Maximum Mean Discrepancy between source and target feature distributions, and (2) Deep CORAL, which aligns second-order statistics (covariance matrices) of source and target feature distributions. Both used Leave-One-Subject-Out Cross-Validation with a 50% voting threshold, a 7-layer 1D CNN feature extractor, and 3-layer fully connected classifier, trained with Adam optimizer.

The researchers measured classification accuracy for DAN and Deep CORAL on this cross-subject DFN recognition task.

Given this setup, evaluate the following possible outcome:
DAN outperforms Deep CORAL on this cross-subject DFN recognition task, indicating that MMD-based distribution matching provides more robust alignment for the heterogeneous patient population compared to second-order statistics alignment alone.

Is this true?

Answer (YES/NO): YES